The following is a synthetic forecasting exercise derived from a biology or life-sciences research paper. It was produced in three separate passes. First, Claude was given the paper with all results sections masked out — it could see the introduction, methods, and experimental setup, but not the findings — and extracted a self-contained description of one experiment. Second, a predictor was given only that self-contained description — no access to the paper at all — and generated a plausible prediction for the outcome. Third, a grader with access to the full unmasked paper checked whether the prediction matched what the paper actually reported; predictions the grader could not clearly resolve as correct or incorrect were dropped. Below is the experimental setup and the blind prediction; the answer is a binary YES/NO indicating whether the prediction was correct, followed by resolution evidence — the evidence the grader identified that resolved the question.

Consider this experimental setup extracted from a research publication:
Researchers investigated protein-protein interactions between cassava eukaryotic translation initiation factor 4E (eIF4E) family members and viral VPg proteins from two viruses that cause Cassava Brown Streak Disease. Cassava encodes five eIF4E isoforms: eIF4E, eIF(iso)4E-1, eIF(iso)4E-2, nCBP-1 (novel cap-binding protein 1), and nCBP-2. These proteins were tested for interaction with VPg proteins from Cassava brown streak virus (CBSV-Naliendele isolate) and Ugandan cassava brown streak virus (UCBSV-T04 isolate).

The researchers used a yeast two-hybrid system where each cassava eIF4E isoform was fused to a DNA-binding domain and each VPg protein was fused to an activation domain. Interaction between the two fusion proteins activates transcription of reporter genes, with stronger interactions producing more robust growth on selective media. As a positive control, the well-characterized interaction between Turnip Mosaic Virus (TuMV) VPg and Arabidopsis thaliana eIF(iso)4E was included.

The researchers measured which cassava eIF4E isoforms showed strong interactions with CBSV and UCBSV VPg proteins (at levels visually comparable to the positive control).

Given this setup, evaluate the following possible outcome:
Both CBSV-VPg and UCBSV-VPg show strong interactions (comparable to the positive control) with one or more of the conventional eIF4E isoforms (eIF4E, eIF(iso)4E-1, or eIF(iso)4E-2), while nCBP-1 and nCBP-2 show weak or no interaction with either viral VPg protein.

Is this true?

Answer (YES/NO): NO